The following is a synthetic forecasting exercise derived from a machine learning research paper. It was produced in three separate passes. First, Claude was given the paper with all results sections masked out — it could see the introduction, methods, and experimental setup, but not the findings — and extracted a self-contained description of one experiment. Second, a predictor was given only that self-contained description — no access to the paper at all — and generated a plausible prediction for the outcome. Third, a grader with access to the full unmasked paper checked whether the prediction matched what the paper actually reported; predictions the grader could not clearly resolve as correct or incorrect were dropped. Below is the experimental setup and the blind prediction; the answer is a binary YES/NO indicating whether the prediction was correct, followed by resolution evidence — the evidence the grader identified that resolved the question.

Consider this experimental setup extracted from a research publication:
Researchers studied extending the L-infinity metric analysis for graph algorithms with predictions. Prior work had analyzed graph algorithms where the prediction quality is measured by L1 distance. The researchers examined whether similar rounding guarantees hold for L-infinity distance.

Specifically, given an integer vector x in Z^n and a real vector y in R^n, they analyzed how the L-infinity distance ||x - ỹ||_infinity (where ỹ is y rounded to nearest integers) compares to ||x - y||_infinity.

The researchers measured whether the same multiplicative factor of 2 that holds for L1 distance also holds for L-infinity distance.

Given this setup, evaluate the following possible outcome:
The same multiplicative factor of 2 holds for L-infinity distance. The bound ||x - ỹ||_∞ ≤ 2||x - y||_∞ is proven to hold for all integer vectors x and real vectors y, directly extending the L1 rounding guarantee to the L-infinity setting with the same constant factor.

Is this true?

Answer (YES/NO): YES